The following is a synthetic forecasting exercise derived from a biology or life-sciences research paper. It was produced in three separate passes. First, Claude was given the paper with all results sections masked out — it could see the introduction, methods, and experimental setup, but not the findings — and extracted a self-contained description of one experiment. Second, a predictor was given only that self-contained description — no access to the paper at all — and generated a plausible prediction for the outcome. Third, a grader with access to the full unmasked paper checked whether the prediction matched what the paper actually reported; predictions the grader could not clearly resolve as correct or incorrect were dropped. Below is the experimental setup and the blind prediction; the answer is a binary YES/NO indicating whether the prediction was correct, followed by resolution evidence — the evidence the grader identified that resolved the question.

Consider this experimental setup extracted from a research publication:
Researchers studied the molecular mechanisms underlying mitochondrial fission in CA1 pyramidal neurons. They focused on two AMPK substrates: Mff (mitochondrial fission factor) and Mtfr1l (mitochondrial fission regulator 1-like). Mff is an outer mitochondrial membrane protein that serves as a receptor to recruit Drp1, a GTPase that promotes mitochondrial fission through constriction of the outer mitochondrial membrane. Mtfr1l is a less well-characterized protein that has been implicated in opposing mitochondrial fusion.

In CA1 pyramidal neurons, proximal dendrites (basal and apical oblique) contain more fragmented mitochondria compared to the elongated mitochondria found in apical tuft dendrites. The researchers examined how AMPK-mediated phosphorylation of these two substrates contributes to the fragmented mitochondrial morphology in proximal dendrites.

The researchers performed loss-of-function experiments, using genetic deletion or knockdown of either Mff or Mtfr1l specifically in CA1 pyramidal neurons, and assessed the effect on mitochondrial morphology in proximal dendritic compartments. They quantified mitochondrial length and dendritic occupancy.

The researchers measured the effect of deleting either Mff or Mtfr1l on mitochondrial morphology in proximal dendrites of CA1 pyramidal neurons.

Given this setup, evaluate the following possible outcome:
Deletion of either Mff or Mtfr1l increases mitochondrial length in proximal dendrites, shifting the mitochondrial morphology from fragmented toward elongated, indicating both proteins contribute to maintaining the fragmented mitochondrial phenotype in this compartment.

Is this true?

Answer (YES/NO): YES